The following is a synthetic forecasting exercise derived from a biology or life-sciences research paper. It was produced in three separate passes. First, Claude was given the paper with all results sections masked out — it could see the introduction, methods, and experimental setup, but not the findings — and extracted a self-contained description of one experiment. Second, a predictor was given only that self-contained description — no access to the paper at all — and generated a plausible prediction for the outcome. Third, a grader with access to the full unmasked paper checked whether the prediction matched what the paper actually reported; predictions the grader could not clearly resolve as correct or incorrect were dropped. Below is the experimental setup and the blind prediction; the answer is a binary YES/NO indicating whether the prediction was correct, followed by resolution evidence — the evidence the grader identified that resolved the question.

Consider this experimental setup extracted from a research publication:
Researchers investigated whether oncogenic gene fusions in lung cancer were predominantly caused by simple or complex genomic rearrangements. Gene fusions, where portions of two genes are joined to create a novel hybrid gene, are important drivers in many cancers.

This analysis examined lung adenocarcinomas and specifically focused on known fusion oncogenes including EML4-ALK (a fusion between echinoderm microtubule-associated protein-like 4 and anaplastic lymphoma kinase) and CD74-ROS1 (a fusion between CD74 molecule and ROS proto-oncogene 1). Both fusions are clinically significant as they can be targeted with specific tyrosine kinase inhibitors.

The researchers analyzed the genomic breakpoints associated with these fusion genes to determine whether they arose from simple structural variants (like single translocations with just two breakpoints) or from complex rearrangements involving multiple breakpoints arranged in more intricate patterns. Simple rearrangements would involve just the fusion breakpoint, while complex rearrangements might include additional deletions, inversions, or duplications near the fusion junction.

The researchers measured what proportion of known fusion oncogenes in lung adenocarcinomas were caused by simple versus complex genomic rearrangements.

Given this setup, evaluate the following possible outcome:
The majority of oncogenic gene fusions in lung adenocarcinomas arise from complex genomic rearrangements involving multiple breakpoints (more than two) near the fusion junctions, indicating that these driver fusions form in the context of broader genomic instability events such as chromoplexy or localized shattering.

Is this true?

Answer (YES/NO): YES